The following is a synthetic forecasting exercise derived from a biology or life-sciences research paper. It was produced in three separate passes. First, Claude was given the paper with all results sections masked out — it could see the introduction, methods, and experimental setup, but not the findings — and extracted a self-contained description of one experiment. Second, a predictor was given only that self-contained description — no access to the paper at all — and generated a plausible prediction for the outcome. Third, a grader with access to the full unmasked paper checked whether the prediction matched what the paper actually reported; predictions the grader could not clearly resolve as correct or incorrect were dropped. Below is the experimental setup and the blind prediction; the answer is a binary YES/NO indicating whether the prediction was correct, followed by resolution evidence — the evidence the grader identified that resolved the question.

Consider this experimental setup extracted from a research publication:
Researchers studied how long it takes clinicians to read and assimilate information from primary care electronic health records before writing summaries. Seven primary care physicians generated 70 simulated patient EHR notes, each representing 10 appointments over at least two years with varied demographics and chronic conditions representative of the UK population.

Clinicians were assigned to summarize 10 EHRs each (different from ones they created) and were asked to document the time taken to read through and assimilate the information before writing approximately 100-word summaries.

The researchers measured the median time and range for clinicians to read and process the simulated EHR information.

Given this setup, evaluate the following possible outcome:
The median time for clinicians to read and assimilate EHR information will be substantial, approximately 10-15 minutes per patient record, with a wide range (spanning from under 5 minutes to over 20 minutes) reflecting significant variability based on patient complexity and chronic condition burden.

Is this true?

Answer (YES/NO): NO